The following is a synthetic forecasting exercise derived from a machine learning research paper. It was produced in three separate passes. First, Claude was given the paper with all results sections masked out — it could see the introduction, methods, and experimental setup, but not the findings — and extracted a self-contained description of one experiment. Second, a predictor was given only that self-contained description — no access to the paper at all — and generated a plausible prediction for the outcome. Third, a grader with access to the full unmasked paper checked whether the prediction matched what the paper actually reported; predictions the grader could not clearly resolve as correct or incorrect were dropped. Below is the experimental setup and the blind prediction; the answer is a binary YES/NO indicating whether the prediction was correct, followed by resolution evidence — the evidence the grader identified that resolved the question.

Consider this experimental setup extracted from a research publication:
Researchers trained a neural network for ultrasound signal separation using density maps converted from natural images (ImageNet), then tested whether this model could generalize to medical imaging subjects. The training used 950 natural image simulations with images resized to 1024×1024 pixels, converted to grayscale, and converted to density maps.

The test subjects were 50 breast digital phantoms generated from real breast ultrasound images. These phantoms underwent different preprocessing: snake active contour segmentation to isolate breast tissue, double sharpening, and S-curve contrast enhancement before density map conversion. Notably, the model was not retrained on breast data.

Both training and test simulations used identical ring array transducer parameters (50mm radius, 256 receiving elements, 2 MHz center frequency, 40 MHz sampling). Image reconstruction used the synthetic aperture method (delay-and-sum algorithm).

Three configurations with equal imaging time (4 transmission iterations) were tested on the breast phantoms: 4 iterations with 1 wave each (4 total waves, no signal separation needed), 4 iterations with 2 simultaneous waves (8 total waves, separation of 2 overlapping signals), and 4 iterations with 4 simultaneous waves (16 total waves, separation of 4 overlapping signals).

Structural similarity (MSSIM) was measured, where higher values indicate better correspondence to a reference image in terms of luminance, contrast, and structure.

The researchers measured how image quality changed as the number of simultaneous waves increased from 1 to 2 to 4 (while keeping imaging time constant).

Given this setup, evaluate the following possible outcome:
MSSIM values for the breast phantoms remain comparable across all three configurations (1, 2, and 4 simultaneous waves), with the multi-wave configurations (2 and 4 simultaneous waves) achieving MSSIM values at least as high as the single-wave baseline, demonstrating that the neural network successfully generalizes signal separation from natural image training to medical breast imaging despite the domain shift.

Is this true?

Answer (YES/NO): NO